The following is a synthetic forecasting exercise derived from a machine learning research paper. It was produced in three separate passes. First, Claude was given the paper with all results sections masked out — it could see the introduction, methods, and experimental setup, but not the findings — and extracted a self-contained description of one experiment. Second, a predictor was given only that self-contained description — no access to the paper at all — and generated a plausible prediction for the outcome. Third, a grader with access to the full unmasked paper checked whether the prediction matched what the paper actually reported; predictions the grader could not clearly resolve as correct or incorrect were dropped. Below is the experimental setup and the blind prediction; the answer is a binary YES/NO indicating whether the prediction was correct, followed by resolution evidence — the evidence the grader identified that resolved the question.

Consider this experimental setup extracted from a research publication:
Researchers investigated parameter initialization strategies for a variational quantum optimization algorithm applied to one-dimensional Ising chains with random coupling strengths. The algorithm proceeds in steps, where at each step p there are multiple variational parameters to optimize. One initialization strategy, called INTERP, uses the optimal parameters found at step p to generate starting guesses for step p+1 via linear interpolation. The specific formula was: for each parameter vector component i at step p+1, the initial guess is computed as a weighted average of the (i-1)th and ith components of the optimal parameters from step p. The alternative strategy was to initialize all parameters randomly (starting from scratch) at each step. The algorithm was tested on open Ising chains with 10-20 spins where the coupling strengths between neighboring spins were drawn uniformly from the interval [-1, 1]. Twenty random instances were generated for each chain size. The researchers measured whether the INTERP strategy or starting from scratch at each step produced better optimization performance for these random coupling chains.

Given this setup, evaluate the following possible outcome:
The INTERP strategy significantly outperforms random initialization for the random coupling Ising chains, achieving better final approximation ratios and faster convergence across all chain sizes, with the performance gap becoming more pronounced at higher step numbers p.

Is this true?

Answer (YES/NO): NO